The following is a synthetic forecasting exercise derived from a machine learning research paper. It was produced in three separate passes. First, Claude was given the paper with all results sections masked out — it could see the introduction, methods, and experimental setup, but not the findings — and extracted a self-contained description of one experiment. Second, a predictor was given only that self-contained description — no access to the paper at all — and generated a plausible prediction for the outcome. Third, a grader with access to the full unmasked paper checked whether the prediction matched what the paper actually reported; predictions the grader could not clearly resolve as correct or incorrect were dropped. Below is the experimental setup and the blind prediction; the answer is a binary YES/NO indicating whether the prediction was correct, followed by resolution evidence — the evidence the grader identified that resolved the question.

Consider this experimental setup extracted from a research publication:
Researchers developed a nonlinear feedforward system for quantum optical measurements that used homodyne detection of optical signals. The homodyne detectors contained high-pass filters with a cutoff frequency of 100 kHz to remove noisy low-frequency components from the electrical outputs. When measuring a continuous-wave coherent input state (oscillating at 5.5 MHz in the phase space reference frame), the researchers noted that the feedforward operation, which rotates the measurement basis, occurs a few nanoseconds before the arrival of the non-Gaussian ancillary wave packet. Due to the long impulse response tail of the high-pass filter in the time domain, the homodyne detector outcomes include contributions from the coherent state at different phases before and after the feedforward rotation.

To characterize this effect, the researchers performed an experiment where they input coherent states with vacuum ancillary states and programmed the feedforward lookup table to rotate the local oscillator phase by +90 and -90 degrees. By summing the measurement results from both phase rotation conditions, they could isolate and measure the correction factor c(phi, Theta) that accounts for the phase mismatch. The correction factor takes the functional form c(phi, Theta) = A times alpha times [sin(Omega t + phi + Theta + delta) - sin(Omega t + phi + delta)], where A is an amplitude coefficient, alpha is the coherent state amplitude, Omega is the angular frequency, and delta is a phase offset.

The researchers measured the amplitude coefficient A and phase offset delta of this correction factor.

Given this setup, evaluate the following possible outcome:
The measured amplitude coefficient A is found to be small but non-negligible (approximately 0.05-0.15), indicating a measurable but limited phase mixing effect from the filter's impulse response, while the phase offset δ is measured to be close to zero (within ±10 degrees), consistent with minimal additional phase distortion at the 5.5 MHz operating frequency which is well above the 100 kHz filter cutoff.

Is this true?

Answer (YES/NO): NO